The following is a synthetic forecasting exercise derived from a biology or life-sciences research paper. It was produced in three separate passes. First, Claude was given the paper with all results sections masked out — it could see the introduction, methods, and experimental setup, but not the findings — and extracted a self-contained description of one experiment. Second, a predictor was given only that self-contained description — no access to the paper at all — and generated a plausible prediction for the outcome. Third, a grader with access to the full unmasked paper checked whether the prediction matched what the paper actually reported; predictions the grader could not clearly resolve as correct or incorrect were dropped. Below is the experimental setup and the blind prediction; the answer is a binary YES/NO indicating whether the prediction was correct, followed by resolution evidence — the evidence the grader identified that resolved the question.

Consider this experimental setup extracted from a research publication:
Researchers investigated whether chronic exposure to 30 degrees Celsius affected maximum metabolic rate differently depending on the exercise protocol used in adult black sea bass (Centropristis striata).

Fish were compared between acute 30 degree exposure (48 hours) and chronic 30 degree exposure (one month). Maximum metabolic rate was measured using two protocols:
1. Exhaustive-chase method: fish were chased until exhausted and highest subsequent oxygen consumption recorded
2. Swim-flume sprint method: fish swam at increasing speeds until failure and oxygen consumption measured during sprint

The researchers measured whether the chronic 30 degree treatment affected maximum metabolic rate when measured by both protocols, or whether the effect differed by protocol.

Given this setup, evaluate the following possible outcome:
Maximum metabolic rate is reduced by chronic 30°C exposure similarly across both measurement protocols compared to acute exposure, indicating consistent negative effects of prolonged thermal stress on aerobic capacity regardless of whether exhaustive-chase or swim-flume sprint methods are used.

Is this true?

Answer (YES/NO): YES